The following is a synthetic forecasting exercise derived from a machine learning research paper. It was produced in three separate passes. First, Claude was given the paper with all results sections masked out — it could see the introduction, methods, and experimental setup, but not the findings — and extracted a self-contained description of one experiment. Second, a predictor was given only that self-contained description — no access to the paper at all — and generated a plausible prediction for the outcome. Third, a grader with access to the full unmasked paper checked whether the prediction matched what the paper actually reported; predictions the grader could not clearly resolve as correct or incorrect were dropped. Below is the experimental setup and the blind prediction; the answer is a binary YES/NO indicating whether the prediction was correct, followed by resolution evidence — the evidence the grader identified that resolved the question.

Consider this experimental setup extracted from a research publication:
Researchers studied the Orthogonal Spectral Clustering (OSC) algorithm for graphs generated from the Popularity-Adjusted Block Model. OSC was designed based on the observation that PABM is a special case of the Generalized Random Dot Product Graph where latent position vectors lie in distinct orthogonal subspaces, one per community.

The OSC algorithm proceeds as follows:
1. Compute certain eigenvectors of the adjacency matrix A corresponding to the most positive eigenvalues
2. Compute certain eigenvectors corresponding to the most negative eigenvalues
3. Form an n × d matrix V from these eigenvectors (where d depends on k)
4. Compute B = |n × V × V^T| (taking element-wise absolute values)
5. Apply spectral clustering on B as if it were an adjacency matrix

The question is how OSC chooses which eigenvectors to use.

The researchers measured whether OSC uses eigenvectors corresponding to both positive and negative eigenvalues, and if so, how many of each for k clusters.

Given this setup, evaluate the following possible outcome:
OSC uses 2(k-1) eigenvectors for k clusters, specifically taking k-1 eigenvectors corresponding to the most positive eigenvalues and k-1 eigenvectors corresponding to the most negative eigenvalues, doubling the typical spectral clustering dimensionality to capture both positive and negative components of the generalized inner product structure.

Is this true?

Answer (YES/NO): NO